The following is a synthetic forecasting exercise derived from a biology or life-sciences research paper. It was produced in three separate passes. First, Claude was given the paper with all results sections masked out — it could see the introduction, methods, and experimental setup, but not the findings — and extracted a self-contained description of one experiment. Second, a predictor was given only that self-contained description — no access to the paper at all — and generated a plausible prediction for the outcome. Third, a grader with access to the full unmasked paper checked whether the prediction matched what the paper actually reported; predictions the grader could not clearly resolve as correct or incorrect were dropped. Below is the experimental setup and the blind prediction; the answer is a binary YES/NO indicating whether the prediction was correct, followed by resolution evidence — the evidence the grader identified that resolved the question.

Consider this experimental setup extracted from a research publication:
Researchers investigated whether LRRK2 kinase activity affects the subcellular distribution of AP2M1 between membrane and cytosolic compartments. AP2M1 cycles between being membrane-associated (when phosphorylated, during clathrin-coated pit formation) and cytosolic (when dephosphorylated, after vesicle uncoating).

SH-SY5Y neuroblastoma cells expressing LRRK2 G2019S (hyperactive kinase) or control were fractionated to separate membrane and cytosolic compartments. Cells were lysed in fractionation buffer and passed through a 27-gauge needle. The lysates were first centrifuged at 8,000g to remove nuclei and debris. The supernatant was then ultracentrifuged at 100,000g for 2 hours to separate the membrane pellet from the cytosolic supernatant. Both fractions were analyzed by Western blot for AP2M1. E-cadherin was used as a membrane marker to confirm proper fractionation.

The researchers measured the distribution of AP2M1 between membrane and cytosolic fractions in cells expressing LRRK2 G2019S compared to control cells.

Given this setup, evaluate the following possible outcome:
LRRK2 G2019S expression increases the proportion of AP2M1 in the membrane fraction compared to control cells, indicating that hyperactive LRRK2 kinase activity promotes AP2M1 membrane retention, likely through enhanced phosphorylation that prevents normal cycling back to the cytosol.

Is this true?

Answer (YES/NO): YES